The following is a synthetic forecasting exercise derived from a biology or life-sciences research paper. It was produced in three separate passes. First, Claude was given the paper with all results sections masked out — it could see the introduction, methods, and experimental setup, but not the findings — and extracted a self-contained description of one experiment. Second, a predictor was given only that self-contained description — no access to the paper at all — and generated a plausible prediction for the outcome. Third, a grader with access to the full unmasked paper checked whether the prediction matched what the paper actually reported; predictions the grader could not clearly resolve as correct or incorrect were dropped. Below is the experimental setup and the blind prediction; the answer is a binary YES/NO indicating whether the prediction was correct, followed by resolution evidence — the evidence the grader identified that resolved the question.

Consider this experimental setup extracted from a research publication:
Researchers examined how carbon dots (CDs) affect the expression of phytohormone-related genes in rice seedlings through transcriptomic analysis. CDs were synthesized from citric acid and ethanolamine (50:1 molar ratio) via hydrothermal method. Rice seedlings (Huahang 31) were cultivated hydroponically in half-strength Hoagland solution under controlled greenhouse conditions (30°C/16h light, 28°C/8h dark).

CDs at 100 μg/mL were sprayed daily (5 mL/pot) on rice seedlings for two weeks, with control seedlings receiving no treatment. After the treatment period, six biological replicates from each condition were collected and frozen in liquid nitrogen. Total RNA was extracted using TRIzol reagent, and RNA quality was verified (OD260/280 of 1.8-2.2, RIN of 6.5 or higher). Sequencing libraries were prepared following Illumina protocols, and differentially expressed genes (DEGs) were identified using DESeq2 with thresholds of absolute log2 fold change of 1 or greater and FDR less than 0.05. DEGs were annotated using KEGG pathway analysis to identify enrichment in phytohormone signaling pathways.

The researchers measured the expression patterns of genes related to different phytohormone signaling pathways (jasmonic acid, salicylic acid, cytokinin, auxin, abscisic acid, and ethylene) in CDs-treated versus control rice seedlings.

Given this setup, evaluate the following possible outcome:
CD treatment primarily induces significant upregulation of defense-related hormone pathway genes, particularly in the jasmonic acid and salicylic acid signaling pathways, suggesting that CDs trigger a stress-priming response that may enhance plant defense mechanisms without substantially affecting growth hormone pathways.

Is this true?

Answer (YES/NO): NO